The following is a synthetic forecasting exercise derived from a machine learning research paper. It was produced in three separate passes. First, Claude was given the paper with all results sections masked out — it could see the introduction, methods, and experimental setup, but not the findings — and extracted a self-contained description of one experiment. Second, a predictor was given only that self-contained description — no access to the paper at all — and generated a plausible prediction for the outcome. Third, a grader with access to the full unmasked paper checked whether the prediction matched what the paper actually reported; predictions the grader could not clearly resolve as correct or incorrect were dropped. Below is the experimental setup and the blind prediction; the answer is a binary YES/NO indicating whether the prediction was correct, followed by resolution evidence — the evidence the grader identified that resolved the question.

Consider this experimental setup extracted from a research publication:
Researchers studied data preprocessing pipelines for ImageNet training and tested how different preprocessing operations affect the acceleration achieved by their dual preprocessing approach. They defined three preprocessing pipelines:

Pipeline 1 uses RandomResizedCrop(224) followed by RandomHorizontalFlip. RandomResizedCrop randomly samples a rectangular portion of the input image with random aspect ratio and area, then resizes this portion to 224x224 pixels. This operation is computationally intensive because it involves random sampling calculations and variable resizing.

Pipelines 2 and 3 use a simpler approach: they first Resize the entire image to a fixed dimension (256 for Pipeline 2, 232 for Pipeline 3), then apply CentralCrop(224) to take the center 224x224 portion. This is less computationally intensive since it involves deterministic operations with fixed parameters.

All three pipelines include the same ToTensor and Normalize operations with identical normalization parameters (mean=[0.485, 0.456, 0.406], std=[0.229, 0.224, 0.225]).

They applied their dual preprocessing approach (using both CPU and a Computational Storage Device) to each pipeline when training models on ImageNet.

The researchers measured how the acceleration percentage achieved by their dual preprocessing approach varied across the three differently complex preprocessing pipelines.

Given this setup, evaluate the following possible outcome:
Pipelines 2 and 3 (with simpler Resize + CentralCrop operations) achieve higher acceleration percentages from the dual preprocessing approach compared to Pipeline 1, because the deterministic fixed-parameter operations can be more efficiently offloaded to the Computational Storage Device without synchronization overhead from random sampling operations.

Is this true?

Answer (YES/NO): NO